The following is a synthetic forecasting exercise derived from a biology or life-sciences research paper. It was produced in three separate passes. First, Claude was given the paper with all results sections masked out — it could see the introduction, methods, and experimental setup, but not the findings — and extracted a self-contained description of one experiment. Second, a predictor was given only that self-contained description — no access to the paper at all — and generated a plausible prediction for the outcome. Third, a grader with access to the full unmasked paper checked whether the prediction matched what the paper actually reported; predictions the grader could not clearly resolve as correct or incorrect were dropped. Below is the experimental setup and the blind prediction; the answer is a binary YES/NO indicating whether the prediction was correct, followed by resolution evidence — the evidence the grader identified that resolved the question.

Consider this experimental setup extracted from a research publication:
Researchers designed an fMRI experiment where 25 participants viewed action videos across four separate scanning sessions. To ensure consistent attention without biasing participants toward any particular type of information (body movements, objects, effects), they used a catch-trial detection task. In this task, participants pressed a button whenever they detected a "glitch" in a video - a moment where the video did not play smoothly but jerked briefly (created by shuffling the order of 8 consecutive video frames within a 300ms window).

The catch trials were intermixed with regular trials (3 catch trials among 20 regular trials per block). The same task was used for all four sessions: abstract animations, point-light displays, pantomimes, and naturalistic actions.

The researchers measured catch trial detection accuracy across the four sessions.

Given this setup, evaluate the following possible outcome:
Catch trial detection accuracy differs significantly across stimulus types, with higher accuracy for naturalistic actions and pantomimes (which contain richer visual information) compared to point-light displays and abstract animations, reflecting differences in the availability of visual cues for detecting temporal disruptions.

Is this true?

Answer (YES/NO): NO